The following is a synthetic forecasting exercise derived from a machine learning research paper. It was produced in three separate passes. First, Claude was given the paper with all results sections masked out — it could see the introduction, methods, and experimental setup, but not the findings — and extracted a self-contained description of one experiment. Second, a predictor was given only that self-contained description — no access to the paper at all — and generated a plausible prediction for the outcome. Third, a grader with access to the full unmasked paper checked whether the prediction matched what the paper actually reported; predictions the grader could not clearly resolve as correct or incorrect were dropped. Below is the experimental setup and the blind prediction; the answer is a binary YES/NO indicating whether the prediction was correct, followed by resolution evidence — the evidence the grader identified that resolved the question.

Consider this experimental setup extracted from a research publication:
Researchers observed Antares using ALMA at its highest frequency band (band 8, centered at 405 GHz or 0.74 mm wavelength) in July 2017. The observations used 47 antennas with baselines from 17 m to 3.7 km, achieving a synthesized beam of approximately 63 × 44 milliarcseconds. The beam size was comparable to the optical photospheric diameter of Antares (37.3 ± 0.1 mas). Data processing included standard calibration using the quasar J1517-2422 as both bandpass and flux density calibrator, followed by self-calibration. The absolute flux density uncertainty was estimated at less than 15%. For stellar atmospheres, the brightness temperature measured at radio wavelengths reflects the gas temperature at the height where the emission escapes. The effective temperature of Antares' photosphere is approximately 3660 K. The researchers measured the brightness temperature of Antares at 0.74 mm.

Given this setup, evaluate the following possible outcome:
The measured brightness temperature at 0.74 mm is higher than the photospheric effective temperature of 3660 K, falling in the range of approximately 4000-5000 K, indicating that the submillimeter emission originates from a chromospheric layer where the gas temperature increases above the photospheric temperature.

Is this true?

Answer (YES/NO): NO